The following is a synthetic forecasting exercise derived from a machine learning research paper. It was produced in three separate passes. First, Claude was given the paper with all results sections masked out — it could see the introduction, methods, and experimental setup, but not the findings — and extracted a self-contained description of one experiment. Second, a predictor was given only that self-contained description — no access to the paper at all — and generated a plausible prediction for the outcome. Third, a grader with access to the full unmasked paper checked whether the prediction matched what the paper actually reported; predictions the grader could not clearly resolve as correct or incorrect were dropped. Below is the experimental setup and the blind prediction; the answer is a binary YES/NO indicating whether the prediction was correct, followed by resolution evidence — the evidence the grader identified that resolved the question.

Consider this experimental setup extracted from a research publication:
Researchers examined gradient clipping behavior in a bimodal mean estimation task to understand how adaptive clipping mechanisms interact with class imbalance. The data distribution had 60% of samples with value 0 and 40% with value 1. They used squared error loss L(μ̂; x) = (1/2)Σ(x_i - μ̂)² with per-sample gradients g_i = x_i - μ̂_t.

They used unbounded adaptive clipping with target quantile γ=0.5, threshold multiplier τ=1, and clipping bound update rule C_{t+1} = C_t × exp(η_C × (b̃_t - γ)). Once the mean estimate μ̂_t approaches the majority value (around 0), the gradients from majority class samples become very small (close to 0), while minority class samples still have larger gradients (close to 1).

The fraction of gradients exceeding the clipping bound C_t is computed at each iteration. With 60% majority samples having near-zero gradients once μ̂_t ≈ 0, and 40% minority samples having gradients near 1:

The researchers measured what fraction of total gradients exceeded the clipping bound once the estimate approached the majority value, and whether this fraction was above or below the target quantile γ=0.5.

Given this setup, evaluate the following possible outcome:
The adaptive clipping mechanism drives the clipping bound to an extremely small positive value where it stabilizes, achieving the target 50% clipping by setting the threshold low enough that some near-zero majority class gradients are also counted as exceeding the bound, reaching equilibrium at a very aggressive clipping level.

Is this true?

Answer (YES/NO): NO